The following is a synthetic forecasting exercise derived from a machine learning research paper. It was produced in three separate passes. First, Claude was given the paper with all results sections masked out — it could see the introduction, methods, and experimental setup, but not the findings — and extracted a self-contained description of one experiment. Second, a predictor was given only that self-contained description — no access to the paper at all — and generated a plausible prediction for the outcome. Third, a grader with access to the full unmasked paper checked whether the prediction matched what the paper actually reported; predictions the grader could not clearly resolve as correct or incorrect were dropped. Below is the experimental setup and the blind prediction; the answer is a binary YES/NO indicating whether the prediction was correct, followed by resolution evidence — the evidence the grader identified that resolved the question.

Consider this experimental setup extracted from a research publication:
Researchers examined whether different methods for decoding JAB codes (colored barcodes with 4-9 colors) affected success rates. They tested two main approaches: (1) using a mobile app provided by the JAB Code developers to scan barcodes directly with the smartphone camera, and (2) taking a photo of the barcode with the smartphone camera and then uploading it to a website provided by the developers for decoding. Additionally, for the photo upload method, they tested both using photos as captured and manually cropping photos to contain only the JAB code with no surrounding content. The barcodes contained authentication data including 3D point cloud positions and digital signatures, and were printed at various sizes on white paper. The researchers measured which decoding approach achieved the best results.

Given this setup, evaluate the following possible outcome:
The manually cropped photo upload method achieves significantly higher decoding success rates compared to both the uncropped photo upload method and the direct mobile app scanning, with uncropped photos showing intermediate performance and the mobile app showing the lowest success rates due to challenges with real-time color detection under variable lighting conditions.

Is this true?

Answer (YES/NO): NO